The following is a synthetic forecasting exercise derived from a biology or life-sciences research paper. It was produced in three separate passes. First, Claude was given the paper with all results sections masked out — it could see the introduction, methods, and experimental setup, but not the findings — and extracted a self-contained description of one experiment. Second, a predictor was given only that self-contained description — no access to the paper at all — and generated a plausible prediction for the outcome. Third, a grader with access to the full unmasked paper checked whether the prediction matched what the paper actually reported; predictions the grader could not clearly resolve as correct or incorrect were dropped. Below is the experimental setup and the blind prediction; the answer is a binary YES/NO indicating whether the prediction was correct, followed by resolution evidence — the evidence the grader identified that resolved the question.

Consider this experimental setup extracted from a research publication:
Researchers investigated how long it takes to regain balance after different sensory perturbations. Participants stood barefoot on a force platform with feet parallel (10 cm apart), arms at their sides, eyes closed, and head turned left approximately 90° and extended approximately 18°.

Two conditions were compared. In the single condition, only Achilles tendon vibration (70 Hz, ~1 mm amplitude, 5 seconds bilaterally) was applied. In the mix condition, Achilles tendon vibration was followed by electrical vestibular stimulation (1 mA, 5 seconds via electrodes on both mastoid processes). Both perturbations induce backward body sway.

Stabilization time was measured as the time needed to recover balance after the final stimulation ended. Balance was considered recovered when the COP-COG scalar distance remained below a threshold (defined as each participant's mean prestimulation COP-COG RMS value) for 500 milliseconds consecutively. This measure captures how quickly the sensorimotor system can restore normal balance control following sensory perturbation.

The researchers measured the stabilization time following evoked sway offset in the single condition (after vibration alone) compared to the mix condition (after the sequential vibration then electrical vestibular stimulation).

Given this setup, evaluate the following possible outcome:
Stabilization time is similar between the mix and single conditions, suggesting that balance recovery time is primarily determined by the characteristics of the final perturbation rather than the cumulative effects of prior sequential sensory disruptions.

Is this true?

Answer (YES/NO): NO